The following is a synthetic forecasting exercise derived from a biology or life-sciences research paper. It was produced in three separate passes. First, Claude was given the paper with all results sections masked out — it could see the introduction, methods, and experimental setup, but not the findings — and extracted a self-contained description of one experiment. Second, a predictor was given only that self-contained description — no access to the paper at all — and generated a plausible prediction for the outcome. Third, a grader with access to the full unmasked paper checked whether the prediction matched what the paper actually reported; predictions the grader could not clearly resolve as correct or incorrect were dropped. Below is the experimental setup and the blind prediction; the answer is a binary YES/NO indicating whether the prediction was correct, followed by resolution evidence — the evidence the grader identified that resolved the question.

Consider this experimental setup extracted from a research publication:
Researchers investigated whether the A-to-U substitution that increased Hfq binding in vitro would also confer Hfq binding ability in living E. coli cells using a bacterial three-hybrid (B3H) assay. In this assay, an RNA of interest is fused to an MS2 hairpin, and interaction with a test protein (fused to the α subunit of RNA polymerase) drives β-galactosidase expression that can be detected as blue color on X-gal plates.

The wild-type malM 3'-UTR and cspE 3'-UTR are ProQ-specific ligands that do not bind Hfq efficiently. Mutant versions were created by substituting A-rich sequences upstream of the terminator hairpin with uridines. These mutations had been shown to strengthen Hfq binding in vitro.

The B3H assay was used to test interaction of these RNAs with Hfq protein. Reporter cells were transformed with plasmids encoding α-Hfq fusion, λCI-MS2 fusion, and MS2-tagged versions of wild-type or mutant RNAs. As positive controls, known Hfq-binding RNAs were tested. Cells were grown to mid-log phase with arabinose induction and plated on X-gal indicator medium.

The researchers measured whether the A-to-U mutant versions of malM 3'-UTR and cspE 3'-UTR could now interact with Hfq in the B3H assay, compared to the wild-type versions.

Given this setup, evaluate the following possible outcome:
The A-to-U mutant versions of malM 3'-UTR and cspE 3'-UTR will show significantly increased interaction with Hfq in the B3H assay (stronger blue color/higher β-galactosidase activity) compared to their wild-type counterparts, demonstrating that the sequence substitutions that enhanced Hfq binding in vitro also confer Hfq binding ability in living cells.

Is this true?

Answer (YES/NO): YES